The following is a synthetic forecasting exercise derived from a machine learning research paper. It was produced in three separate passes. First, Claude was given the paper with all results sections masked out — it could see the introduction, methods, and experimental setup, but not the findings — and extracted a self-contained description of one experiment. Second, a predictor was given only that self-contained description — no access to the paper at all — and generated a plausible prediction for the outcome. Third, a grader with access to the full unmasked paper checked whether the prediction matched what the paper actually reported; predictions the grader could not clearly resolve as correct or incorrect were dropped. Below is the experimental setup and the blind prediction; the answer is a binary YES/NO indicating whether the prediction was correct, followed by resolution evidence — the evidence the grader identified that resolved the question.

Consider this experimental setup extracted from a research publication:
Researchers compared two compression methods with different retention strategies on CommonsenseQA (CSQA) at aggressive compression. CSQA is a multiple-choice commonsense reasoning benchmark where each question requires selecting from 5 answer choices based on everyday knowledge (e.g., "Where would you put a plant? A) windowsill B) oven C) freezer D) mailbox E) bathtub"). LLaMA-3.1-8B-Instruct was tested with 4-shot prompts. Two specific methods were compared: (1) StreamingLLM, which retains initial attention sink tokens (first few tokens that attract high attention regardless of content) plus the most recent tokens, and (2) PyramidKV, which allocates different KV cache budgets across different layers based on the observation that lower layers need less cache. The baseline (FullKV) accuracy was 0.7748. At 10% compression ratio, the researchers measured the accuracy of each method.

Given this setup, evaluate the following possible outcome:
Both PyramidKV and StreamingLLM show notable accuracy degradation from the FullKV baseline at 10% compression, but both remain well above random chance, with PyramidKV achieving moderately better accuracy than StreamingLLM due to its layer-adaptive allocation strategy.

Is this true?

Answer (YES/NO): NO